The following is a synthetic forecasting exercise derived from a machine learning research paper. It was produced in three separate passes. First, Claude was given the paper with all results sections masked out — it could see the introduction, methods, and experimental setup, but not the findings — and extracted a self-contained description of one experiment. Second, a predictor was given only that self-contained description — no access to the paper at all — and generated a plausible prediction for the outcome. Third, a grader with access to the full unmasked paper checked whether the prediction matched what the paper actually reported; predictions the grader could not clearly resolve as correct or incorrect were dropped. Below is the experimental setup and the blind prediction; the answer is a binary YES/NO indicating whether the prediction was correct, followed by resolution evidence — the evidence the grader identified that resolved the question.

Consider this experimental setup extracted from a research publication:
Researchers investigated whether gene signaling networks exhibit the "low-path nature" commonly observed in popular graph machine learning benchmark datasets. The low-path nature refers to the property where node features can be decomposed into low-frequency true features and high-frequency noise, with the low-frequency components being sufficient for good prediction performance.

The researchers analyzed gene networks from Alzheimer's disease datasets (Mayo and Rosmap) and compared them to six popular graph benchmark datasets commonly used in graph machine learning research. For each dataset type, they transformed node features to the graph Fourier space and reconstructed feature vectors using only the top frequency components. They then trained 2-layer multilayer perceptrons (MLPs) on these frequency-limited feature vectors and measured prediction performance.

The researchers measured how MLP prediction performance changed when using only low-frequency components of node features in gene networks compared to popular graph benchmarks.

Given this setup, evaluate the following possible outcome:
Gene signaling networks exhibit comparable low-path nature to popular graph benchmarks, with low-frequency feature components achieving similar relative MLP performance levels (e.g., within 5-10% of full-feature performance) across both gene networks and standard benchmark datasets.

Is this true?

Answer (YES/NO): NO